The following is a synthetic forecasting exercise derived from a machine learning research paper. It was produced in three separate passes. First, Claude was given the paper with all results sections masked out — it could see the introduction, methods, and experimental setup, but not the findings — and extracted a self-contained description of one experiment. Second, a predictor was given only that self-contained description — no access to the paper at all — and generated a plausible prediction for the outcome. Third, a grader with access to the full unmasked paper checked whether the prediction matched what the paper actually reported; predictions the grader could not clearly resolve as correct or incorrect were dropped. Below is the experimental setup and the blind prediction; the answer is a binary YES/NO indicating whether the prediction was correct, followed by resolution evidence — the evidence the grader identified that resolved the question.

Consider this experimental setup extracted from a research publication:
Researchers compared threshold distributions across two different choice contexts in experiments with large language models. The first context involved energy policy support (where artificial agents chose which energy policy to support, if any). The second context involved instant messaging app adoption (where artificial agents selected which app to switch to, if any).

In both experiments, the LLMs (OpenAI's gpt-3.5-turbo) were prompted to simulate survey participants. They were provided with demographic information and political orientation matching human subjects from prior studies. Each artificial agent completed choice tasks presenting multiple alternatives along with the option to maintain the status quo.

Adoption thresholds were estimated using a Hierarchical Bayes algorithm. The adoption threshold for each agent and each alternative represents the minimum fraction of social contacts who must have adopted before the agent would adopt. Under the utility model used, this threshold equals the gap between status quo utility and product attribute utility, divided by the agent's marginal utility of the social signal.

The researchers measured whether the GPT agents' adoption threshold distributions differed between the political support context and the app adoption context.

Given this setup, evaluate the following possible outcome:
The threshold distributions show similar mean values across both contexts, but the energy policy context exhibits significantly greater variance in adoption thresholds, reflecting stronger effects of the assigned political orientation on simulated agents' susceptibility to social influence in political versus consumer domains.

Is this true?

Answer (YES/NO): NO